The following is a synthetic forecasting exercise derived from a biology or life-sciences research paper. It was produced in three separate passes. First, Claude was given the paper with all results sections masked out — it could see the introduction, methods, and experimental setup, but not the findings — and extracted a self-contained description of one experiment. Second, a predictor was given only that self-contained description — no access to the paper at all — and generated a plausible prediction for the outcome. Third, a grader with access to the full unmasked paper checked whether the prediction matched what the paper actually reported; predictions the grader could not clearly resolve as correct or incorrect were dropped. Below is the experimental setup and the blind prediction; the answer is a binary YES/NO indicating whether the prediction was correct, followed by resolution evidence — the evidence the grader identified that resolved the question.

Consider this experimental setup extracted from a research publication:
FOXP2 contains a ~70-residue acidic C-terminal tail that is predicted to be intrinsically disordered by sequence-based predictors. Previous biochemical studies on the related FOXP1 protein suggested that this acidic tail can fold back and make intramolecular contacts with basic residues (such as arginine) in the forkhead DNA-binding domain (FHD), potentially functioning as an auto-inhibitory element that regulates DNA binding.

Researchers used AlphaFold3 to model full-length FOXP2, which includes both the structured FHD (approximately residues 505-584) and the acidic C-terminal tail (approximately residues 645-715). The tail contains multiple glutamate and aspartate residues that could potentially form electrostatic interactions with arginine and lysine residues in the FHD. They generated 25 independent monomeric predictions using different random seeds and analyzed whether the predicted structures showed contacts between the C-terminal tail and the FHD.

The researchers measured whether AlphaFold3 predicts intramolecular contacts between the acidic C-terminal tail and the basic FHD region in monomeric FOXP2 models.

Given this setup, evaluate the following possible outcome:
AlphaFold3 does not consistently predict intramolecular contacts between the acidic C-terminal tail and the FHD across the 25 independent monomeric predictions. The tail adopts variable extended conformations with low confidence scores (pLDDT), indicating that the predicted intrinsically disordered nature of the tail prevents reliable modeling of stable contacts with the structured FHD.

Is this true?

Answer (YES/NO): YES